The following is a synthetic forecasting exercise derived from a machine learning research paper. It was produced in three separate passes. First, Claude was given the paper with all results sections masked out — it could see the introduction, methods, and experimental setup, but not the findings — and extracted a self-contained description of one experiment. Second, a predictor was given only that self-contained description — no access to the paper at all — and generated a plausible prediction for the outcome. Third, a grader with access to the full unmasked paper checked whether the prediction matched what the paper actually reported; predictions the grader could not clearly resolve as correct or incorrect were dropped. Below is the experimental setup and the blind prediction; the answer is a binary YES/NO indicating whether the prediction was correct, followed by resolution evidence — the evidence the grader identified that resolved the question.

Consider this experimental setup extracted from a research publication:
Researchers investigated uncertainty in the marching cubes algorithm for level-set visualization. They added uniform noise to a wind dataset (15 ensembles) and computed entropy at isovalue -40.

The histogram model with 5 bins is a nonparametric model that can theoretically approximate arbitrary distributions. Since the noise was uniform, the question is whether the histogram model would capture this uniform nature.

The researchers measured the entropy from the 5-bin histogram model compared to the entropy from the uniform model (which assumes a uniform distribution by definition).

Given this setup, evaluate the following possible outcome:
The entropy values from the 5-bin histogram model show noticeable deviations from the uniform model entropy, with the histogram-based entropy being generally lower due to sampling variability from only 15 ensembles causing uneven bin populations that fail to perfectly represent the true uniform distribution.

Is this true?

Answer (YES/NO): NO